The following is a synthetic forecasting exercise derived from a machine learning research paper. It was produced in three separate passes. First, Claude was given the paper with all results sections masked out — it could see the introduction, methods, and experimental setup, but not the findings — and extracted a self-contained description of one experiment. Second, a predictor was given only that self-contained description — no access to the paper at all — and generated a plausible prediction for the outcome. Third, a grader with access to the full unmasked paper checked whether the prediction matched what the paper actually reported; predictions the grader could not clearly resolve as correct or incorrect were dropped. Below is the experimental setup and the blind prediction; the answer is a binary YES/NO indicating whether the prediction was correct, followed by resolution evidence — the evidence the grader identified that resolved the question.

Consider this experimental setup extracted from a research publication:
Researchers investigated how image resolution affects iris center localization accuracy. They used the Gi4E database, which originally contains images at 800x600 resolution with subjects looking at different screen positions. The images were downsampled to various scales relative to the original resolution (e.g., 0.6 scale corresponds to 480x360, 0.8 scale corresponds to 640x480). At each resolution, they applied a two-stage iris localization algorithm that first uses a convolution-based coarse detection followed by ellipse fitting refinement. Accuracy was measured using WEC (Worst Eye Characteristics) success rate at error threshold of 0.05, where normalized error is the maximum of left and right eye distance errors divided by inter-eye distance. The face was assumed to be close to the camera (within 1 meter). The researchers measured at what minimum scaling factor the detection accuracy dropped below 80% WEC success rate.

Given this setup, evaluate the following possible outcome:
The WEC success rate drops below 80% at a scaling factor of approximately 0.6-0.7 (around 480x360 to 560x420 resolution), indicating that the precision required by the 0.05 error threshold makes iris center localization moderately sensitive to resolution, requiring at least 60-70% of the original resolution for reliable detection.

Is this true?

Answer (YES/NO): NO